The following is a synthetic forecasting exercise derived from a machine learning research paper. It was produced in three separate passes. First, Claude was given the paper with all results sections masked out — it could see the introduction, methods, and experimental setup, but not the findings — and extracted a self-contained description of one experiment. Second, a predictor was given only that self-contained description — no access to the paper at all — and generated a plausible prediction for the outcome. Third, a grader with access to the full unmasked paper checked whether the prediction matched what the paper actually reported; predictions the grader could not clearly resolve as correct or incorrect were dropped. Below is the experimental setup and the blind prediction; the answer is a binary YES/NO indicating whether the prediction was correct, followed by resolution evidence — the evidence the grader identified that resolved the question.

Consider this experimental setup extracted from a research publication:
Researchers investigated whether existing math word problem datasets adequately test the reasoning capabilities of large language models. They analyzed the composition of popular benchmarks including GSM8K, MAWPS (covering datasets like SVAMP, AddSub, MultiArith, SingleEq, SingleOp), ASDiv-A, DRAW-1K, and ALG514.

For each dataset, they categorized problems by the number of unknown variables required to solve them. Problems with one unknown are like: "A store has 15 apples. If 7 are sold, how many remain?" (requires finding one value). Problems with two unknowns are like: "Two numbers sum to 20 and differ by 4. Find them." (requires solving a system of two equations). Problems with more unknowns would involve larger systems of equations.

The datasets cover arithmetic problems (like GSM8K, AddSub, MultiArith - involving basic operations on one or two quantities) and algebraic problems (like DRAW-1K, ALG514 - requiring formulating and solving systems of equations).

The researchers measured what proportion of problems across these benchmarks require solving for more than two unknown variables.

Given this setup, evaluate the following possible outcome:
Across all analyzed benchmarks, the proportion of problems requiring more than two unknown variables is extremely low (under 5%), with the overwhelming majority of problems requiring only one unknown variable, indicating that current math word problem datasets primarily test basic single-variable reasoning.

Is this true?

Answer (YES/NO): NO